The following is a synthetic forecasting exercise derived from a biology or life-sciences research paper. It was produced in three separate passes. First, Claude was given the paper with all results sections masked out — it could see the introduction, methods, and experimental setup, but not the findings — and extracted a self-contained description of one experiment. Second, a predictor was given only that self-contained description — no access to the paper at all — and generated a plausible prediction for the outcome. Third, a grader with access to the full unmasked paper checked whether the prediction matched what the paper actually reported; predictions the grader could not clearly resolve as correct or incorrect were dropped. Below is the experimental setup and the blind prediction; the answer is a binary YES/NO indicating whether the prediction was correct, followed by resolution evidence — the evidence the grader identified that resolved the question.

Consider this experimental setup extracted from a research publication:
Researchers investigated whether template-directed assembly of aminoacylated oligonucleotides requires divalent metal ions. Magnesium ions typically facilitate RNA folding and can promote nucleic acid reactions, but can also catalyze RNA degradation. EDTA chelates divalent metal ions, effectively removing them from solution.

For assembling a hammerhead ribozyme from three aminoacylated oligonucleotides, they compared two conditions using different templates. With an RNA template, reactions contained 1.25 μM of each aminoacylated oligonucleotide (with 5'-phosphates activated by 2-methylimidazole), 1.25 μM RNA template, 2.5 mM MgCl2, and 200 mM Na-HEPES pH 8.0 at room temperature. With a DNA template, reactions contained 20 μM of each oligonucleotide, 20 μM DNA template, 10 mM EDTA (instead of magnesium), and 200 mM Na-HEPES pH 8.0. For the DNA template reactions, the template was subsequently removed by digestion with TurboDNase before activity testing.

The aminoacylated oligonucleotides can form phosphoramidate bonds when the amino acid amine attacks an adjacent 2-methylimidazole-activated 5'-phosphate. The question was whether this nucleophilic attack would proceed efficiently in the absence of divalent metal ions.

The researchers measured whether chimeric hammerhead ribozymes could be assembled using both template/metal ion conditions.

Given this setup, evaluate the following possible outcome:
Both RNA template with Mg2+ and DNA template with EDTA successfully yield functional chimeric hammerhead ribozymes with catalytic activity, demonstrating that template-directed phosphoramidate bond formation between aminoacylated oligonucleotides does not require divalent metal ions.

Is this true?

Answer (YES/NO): YES